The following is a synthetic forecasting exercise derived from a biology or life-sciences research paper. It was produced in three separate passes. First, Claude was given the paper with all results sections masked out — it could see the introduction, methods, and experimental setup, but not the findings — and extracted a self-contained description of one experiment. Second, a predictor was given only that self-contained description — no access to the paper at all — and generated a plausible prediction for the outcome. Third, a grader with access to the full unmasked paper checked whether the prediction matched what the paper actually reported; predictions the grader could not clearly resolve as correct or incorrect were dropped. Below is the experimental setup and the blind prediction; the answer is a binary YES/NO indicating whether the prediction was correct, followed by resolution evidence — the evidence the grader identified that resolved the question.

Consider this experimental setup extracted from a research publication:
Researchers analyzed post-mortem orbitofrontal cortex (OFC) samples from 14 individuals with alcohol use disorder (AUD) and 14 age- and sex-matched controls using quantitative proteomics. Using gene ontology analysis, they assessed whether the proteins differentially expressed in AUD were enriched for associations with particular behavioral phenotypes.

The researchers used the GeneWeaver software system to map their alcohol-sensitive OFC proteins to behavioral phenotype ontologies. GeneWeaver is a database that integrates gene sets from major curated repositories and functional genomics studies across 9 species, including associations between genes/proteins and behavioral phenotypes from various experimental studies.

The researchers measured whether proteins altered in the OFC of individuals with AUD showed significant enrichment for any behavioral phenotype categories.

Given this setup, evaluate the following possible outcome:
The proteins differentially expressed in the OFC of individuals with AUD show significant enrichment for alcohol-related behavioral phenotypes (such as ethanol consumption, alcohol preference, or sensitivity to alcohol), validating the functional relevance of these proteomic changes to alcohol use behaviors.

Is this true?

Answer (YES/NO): NO